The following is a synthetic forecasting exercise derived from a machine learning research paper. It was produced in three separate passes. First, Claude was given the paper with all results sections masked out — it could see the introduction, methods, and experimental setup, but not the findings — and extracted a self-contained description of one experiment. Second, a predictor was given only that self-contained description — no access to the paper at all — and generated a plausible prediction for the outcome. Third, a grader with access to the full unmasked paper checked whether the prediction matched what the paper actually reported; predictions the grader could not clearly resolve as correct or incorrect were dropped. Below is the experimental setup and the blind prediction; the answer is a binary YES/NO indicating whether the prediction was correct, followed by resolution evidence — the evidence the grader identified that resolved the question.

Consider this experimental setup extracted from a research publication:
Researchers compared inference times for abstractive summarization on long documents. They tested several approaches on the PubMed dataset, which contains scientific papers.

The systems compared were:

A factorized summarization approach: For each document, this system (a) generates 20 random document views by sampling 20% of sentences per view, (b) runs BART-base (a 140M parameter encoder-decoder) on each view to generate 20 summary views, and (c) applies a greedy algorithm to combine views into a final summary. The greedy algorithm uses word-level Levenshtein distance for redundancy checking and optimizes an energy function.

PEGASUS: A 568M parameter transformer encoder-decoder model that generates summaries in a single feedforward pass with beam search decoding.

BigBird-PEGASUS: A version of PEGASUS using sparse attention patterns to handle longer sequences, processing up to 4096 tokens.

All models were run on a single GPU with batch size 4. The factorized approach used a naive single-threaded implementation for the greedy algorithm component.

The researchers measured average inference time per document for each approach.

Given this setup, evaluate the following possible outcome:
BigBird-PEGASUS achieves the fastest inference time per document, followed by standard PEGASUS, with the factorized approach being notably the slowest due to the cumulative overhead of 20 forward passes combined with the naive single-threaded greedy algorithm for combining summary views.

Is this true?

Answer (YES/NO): NO